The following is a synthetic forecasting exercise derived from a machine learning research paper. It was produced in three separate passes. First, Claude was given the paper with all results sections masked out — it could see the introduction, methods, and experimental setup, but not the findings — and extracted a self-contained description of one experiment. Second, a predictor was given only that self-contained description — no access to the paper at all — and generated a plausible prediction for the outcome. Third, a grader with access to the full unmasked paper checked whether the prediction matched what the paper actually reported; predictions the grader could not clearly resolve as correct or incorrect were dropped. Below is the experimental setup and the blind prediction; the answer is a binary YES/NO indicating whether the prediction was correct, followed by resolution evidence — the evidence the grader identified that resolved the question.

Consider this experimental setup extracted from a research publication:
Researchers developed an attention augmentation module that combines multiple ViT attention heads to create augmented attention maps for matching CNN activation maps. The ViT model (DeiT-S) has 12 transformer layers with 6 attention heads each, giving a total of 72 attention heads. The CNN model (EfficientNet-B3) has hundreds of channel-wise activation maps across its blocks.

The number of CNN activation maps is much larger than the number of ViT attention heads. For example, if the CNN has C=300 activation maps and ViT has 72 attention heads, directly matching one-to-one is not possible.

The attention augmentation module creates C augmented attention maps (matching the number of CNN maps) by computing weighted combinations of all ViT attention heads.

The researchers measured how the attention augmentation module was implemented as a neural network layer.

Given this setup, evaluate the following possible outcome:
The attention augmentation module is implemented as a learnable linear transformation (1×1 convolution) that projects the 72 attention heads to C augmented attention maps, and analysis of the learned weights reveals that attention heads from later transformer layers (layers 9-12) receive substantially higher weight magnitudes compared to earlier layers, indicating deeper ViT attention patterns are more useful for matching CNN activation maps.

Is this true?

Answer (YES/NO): NO